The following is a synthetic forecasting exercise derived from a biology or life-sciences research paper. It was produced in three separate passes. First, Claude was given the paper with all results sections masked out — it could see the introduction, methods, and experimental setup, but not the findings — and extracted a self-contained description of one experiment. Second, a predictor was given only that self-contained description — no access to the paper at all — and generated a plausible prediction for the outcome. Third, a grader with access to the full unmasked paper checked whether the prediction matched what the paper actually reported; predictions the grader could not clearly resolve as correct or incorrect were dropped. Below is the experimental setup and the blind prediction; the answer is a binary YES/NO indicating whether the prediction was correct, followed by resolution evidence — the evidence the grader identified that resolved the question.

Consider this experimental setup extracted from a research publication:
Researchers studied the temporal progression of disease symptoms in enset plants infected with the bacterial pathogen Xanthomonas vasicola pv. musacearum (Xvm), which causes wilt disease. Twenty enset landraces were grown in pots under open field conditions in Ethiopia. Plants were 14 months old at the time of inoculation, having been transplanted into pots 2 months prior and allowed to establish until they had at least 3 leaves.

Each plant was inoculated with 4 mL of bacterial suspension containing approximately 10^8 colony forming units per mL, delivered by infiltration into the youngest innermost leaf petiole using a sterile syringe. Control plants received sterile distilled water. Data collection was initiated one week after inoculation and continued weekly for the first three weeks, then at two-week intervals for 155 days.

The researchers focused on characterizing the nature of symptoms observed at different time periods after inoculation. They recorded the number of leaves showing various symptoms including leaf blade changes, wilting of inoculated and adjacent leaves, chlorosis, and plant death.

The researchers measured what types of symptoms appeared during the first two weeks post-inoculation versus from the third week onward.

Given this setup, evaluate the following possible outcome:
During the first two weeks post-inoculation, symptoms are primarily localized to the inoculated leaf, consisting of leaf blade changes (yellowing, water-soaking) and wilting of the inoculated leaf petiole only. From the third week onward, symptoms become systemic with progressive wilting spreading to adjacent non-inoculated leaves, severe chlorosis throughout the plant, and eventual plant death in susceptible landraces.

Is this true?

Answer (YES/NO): NO